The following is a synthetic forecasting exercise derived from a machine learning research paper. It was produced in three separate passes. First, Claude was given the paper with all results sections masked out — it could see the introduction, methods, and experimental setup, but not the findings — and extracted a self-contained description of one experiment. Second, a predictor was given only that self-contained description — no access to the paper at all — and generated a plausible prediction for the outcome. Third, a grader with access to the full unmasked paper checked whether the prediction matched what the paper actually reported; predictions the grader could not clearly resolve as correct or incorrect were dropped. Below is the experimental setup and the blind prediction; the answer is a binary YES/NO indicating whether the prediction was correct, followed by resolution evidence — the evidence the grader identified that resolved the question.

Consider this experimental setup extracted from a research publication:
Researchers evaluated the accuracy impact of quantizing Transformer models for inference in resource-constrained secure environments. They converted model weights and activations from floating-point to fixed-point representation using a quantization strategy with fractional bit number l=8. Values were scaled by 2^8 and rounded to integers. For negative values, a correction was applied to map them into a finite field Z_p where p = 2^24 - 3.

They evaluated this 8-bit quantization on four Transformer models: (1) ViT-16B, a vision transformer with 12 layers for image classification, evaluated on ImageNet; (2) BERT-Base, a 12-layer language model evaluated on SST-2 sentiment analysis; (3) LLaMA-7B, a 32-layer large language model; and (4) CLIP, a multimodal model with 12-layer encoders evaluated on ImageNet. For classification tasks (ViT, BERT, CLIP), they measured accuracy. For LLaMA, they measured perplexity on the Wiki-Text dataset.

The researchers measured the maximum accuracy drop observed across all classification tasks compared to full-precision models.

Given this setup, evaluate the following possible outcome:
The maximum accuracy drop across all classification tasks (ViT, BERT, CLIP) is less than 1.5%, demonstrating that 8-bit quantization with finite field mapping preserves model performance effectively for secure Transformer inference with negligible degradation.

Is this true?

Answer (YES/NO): NO